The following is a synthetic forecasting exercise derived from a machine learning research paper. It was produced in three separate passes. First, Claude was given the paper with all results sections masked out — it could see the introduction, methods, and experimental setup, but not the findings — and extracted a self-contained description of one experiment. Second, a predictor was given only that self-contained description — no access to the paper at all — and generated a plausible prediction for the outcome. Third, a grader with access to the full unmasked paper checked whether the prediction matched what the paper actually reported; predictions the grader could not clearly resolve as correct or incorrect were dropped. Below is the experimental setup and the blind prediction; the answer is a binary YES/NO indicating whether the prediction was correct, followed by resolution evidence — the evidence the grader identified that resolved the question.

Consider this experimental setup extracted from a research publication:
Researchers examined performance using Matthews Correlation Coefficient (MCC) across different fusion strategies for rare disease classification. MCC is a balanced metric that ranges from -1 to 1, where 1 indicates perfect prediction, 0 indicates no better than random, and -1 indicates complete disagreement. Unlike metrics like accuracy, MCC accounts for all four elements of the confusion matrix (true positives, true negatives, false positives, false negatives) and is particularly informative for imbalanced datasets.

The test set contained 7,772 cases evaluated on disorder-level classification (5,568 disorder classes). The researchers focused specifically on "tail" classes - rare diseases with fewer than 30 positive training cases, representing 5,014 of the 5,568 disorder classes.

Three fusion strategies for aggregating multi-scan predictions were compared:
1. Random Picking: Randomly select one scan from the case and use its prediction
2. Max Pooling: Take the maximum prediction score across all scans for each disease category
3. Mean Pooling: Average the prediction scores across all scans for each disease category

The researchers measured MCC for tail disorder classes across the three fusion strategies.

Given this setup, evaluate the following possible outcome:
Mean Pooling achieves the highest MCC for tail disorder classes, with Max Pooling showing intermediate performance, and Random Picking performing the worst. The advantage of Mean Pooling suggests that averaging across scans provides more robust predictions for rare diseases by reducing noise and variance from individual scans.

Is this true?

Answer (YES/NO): NO